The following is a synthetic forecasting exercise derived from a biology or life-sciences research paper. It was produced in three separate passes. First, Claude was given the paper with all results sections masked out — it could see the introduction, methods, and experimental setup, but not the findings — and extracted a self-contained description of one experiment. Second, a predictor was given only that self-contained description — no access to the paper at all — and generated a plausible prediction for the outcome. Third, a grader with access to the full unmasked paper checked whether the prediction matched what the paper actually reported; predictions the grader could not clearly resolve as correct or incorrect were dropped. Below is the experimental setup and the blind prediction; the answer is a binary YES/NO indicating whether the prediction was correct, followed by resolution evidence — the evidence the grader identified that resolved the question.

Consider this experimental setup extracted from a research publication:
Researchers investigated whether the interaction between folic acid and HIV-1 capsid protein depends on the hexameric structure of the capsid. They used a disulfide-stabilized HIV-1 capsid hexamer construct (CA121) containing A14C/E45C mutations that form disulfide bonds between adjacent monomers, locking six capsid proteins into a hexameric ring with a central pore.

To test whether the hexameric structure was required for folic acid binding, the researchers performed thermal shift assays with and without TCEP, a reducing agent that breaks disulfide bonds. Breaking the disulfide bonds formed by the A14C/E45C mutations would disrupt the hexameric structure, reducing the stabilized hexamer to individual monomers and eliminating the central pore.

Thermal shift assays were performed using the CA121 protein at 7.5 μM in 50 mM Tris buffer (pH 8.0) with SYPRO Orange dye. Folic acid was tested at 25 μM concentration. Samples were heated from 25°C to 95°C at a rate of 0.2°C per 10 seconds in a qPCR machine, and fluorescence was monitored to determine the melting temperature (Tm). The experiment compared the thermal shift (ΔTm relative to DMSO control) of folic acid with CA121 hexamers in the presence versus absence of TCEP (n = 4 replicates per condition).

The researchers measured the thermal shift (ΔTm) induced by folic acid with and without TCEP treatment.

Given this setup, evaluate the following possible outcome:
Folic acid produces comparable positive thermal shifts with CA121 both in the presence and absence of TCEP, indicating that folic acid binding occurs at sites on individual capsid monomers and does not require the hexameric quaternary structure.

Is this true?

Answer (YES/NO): NO